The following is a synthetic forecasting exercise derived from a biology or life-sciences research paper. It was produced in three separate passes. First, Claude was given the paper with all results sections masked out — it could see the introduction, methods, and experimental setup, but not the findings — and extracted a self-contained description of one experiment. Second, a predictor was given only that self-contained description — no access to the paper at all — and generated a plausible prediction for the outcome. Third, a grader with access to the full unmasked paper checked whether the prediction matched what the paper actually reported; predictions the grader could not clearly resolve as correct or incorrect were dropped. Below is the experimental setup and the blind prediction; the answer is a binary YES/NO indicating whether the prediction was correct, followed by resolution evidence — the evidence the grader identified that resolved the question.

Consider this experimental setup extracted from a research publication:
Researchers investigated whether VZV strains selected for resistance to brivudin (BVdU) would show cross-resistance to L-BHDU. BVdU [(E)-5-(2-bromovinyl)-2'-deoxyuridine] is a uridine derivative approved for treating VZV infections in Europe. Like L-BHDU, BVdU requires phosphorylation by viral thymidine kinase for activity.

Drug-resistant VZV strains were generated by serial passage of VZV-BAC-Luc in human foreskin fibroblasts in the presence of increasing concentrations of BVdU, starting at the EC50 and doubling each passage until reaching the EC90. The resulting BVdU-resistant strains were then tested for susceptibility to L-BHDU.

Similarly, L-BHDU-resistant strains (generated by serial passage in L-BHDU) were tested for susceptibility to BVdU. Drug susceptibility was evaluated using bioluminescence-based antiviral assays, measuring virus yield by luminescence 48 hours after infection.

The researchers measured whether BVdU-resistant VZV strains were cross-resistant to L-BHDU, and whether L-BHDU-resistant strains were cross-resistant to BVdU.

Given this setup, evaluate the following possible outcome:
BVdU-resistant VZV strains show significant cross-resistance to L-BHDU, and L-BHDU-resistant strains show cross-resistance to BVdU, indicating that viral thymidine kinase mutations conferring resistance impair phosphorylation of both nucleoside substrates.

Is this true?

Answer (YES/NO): YES